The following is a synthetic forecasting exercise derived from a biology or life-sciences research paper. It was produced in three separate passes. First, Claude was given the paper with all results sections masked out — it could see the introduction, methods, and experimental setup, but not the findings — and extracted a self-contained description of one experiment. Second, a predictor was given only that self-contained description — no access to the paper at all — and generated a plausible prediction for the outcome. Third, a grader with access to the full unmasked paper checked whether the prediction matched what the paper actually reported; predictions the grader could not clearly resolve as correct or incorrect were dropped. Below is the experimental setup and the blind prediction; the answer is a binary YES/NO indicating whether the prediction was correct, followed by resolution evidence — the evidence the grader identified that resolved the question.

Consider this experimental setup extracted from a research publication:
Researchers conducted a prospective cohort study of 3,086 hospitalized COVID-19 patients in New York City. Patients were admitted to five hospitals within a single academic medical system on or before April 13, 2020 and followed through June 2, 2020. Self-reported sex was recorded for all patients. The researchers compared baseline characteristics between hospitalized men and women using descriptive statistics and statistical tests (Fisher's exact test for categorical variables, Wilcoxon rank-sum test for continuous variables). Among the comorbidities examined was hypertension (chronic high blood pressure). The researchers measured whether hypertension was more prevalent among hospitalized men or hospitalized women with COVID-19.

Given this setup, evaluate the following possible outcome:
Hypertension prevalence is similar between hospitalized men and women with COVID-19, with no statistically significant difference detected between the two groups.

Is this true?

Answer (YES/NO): NO